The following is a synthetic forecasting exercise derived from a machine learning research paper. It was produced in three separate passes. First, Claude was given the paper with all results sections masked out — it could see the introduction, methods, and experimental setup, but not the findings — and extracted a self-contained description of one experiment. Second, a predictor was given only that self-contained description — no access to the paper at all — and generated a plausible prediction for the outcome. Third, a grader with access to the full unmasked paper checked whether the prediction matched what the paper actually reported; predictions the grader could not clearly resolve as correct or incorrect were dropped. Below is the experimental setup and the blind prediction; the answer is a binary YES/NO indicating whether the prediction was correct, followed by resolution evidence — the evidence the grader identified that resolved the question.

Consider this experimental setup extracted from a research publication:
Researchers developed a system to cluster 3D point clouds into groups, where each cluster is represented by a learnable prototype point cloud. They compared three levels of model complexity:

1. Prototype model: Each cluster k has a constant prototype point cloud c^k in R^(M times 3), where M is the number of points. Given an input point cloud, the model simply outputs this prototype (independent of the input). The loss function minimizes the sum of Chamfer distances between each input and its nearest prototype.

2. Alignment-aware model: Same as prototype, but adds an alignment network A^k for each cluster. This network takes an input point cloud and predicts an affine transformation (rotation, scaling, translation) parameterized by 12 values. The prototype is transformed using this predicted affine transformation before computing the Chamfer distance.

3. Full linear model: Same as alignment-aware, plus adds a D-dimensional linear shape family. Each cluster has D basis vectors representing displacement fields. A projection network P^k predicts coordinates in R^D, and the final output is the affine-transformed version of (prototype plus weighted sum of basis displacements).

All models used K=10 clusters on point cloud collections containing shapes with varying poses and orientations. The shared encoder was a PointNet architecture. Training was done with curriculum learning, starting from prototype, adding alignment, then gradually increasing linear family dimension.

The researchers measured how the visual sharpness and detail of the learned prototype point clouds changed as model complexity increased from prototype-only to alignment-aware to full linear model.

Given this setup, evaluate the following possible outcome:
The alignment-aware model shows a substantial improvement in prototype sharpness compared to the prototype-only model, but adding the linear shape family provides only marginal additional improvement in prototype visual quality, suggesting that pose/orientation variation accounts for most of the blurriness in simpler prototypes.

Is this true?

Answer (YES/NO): NO